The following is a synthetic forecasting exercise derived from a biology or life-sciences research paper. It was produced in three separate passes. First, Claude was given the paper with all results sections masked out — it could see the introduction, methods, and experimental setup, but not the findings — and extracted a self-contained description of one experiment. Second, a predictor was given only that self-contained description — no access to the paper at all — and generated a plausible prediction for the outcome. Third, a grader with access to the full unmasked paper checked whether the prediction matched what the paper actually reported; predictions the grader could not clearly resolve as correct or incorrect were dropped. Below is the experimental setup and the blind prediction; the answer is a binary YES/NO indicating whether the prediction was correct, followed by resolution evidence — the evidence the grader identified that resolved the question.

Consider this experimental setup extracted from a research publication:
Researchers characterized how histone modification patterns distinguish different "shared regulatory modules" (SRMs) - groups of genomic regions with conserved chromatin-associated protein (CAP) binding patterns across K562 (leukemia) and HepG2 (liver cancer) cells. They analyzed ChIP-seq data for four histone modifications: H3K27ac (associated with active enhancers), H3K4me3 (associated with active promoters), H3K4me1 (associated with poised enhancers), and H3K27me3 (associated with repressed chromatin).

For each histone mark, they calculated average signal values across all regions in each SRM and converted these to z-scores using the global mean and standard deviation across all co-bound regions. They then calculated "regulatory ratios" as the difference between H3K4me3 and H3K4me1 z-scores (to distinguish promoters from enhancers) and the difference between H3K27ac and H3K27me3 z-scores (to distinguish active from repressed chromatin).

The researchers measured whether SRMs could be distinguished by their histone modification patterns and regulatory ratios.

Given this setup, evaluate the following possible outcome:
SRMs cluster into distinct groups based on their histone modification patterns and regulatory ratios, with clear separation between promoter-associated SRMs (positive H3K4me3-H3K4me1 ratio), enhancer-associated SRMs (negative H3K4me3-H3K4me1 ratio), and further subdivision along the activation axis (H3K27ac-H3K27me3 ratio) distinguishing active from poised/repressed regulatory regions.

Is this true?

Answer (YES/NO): YES